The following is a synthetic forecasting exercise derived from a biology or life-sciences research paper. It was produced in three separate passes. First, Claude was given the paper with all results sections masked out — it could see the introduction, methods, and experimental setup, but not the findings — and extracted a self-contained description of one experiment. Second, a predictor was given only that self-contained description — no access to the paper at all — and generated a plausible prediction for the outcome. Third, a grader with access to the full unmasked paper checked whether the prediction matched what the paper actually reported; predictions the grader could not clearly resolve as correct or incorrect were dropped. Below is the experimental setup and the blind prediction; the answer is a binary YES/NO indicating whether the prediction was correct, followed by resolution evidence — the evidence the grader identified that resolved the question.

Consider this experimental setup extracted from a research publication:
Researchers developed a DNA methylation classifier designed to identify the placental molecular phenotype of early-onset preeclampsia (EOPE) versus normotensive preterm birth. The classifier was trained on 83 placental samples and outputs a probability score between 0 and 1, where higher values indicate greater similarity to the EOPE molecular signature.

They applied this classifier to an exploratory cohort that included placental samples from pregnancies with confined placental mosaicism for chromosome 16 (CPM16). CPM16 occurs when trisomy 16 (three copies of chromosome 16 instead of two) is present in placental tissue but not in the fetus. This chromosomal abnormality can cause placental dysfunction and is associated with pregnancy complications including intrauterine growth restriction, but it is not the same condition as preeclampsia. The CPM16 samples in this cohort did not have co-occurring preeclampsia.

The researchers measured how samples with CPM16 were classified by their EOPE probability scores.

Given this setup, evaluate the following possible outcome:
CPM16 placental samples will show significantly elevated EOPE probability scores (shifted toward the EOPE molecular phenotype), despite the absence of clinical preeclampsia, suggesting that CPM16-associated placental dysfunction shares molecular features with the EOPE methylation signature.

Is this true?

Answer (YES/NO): NO